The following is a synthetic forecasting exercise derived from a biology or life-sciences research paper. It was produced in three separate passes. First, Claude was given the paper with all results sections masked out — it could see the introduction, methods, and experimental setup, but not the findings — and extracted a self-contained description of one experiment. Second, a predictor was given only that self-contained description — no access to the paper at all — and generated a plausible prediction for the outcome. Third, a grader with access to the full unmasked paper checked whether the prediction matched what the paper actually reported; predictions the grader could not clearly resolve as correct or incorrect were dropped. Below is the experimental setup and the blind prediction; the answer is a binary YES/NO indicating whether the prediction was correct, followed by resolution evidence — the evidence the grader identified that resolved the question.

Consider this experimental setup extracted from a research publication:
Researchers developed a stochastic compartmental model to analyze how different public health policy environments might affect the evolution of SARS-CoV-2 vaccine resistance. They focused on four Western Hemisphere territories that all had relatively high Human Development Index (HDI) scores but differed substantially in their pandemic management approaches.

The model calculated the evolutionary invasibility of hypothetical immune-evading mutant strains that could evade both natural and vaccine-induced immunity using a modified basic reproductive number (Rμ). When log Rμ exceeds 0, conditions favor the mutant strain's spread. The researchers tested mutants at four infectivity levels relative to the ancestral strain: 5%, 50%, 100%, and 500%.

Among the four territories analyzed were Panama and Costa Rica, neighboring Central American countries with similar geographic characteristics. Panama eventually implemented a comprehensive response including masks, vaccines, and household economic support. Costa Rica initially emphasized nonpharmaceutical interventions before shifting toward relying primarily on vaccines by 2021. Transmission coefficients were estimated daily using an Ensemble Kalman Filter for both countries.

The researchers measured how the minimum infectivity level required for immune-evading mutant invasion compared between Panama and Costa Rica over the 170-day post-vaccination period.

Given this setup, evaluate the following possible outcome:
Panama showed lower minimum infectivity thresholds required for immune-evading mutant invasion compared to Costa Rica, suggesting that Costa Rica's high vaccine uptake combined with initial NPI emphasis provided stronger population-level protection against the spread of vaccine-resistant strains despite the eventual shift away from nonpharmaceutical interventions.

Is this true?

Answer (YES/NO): YES